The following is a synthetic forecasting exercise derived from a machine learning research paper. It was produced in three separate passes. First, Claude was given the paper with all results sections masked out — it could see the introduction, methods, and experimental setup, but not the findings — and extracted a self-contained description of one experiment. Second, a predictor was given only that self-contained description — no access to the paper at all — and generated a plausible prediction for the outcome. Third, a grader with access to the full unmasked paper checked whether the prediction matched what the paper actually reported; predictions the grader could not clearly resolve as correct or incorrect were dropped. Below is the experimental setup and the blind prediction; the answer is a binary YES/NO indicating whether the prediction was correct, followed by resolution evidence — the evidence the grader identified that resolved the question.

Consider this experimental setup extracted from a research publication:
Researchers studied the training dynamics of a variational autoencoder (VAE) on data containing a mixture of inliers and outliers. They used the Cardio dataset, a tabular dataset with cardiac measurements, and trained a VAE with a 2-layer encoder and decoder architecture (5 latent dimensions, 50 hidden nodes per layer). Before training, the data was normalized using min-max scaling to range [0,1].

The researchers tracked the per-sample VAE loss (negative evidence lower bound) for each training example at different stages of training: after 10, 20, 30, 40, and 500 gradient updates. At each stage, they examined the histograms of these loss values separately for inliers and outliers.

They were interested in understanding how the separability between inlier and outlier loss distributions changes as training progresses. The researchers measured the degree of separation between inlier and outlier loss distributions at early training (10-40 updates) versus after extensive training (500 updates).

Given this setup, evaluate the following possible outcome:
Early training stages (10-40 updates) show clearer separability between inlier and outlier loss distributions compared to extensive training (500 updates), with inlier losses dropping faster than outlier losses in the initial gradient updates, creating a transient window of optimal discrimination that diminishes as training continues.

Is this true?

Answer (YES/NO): YES